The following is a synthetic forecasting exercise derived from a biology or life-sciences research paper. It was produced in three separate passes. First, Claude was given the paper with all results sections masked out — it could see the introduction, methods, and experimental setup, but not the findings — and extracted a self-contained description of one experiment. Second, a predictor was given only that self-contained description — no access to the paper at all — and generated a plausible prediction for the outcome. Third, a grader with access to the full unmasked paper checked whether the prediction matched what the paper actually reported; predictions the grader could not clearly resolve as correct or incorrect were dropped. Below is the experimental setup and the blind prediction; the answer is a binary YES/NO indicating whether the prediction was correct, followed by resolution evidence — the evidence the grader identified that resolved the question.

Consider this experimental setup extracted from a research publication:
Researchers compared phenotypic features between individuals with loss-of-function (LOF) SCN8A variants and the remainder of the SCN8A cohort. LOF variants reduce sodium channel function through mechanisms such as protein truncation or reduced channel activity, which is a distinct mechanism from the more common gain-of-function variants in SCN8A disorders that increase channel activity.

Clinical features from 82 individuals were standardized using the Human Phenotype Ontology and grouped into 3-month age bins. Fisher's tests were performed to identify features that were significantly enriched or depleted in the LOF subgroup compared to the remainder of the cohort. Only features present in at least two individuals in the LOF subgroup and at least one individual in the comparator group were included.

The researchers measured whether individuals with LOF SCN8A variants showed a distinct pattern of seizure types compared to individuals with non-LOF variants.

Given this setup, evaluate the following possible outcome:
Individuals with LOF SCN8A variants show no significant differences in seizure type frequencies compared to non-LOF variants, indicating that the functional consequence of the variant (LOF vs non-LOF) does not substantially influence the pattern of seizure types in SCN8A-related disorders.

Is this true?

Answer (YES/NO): NO